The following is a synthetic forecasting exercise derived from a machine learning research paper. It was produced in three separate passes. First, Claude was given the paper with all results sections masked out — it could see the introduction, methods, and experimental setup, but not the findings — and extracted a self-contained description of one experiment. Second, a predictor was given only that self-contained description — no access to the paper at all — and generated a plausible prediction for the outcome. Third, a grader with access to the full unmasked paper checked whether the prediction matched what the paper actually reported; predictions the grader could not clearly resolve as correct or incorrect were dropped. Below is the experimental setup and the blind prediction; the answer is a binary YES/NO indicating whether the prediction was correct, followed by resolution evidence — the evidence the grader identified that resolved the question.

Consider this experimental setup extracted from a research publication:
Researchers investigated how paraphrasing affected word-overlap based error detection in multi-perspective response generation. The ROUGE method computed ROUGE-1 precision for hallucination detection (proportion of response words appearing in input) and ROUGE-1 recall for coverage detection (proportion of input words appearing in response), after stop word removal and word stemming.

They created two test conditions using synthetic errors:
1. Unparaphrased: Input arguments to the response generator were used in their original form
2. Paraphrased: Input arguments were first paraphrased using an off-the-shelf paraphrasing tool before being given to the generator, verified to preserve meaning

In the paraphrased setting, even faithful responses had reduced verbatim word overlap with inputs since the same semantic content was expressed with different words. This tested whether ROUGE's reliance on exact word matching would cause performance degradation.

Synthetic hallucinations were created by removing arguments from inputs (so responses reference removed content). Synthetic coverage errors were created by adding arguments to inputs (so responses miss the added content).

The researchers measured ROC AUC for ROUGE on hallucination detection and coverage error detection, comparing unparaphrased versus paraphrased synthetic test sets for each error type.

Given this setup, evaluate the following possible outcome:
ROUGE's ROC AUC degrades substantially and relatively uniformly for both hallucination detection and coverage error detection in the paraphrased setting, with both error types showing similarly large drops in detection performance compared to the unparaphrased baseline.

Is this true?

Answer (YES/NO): NO